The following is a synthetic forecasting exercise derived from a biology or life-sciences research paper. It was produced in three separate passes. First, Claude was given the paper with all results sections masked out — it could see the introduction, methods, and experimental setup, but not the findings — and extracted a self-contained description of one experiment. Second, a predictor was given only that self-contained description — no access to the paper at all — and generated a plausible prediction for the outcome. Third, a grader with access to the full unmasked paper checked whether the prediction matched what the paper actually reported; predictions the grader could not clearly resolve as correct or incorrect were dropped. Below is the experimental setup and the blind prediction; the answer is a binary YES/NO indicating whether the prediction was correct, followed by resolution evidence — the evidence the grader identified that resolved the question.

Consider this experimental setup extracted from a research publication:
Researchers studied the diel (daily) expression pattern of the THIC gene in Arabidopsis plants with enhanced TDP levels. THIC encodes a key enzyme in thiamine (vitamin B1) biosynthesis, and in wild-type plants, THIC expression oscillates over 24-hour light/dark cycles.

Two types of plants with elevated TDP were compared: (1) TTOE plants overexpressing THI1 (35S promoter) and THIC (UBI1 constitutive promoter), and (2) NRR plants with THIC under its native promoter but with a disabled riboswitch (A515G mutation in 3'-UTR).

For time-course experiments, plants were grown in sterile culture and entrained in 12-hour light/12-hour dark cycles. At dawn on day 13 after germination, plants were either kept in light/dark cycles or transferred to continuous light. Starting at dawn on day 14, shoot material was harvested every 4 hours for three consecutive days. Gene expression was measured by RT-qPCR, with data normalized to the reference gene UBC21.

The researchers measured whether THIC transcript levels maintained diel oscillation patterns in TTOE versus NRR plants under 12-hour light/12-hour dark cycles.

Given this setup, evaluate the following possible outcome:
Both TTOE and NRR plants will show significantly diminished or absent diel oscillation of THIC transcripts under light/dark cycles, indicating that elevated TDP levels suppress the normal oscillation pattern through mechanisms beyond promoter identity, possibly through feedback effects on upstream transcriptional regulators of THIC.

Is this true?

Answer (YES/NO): NO